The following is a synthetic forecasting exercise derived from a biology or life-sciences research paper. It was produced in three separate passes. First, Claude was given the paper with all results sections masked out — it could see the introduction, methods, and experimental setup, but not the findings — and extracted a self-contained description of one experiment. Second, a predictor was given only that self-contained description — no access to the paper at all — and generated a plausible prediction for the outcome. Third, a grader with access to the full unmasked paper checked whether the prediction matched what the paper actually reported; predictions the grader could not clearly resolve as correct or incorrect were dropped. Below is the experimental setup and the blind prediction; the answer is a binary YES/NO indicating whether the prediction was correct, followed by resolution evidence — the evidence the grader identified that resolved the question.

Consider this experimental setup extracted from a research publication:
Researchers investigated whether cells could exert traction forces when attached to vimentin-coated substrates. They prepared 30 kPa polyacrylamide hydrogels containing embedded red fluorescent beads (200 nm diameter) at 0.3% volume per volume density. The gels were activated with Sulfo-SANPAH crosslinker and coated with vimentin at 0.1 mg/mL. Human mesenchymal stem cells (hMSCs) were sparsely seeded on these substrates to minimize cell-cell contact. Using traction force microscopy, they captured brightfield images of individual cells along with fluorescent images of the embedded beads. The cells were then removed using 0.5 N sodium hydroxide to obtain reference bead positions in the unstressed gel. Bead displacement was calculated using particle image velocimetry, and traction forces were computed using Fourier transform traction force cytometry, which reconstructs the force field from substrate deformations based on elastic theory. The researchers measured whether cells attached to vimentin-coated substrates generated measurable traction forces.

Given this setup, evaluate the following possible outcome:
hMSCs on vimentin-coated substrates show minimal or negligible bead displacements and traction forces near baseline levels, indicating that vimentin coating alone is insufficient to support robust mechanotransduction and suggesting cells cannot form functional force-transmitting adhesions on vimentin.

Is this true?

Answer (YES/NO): NO